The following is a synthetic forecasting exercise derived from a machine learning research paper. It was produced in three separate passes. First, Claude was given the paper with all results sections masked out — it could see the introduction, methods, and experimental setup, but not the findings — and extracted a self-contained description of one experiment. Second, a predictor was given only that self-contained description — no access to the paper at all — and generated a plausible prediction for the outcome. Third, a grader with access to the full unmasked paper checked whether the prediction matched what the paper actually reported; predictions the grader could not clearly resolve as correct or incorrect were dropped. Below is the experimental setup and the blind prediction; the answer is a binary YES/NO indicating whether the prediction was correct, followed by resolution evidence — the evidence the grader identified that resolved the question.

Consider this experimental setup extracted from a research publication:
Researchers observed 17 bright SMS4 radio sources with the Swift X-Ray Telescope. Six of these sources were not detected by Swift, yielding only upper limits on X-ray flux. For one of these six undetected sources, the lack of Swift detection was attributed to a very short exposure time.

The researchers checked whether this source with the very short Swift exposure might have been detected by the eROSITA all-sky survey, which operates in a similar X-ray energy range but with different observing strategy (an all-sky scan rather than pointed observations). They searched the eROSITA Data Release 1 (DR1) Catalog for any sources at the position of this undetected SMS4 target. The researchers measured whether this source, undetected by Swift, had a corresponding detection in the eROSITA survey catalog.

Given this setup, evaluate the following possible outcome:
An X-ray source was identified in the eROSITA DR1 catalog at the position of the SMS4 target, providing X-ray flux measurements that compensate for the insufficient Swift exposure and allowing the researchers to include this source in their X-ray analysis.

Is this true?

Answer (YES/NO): YES